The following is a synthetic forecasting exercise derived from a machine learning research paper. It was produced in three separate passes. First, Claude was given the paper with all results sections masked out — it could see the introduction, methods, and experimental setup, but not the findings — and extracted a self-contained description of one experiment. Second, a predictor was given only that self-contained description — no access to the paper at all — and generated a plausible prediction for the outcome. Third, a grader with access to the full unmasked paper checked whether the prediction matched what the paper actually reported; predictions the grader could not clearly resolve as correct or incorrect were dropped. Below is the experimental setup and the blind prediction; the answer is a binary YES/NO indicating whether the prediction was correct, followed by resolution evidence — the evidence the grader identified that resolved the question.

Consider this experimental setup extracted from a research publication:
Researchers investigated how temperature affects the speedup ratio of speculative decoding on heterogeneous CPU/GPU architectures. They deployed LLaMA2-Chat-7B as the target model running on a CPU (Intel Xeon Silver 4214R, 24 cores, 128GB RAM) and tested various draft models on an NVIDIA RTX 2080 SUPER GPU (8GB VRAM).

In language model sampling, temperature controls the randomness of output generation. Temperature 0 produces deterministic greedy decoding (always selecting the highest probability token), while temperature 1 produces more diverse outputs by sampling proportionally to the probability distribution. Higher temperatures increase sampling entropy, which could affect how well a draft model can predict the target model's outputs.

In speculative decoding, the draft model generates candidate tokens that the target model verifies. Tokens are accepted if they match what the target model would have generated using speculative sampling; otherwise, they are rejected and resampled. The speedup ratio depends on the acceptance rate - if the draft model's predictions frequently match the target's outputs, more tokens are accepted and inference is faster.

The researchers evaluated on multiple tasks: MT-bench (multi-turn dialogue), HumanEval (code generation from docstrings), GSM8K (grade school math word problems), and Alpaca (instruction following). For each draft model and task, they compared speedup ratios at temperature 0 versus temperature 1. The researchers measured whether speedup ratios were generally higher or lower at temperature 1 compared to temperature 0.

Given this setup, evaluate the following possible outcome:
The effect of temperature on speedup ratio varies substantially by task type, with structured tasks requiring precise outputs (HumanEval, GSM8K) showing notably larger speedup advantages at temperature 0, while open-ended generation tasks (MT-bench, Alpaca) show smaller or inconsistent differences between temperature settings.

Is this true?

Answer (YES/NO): NO